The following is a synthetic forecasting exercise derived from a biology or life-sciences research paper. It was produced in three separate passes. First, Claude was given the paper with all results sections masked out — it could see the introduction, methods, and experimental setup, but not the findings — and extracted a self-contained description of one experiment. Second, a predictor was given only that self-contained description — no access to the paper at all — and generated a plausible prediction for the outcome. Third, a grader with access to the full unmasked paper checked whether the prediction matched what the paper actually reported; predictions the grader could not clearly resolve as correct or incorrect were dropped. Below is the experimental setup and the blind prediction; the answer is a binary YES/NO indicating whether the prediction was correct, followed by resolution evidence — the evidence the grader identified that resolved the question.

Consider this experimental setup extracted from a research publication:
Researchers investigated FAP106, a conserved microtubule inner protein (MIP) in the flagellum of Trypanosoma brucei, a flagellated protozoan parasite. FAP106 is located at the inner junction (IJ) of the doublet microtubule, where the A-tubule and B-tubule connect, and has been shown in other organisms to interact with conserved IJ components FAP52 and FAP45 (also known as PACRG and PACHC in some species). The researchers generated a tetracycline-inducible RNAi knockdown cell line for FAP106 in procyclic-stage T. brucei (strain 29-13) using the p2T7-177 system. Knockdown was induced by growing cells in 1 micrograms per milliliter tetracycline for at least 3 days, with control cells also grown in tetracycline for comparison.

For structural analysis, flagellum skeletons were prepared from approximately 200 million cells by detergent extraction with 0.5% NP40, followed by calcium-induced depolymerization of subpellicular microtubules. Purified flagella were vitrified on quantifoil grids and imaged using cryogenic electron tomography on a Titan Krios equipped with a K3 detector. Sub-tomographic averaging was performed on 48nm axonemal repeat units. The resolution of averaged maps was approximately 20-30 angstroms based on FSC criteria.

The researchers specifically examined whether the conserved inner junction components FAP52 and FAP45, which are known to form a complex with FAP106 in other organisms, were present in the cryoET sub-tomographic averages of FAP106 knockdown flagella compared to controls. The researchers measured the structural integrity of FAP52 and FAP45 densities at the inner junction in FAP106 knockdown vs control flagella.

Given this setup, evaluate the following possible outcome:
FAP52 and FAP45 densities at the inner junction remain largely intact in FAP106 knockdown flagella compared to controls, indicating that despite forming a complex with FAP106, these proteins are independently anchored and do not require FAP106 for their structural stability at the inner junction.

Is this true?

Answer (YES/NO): NO